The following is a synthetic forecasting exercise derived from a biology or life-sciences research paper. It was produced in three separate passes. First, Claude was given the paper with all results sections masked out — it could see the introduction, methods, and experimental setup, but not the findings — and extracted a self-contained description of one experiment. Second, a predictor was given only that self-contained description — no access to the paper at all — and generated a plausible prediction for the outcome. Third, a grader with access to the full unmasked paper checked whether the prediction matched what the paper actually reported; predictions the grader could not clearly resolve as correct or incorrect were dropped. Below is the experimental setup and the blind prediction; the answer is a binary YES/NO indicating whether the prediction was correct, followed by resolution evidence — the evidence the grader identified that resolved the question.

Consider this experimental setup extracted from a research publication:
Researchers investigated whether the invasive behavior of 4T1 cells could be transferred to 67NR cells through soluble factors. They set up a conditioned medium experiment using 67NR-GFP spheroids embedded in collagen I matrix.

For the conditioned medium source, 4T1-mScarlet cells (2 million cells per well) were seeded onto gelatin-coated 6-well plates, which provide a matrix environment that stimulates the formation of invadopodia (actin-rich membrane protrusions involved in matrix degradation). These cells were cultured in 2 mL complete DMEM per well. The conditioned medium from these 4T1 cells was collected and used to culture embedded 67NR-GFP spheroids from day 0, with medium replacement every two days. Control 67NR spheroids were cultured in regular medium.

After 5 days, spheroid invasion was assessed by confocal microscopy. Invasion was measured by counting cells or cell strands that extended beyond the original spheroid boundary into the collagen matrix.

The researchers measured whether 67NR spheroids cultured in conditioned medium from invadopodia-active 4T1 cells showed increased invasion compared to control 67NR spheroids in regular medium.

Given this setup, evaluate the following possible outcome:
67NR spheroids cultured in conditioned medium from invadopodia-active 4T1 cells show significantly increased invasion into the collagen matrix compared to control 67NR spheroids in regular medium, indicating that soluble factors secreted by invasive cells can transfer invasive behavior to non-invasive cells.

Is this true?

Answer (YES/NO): NO